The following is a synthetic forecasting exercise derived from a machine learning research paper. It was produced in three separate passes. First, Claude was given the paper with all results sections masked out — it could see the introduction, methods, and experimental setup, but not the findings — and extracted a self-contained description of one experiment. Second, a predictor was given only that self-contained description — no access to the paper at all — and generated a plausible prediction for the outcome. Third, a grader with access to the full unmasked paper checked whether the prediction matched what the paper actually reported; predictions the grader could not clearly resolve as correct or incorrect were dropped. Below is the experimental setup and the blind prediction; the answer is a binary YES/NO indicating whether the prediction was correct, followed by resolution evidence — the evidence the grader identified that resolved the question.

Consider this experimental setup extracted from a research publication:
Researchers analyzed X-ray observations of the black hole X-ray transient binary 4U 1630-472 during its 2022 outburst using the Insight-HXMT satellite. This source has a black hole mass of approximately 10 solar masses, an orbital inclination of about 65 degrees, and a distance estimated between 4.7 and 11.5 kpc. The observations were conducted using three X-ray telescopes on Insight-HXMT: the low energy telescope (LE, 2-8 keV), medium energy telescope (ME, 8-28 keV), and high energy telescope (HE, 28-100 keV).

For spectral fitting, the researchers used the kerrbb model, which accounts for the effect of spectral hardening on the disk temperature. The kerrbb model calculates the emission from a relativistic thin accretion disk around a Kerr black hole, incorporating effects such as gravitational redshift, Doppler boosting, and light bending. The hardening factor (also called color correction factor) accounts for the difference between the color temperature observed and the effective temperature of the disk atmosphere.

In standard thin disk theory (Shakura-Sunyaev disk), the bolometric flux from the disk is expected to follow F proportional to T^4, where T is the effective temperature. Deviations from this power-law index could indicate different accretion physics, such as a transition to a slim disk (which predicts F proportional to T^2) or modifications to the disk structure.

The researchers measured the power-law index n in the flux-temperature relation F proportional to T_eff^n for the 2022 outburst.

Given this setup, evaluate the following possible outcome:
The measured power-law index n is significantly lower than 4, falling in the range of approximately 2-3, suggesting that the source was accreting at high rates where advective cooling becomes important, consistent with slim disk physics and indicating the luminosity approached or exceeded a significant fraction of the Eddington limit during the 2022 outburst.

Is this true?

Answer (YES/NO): NO